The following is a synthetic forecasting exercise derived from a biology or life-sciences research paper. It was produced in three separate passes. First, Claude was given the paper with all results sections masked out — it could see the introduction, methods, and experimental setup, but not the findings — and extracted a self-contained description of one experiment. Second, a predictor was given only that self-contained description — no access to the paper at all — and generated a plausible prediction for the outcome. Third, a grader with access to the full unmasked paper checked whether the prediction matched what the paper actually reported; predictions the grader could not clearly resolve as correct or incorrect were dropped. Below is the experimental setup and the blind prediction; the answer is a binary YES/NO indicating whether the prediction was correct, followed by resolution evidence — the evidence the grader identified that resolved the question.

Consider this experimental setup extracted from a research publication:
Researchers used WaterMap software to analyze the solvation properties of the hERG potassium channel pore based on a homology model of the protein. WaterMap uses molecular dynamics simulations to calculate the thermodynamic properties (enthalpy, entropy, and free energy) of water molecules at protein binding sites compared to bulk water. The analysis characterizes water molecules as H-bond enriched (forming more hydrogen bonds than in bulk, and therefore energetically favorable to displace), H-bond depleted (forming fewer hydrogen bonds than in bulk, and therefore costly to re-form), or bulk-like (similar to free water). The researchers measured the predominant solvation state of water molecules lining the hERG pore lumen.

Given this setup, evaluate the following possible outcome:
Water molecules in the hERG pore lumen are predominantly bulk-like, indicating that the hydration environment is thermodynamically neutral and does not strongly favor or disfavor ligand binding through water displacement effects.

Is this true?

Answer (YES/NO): NO